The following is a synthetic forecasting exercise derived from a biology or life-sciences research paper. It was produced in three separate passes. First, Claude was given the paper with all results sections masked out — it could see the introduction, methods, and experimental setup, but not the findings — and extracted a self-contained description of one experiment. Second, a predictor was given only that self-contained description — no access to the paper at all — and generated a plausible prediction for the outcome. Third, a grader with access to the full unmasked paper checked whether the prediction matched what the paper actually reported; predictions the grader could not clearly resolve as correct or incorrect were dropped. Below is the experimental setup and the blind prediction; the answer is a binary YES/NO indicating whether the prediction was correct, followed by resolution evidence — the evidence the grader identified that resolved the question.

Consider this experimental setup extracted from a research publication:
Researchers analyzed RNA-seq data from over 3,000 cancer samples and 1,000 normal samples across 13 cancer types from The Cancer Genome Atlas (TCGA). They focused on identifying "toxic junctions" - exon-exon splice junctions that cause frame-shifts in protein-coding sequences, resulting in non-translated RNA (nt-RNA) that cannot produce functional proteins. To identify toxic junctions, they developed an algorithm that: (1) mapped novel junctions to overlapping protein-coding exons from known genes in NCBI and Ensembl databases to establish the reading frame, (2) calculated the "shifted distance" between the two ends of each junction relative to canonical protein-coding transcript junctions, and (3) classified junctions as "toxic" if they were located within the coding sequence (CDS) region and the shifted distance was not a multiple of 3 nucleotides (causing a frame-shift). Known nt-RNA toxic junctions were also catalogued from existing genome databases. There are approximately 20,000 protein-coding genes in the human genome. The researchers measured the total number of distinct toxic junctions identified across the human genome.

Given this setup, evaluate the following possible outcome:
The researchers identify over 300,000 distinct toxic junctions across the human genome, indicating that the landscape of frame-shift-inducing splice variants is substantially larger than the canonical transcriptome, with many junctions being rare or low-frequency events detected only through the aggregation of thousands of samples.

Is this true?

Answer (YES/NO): NO